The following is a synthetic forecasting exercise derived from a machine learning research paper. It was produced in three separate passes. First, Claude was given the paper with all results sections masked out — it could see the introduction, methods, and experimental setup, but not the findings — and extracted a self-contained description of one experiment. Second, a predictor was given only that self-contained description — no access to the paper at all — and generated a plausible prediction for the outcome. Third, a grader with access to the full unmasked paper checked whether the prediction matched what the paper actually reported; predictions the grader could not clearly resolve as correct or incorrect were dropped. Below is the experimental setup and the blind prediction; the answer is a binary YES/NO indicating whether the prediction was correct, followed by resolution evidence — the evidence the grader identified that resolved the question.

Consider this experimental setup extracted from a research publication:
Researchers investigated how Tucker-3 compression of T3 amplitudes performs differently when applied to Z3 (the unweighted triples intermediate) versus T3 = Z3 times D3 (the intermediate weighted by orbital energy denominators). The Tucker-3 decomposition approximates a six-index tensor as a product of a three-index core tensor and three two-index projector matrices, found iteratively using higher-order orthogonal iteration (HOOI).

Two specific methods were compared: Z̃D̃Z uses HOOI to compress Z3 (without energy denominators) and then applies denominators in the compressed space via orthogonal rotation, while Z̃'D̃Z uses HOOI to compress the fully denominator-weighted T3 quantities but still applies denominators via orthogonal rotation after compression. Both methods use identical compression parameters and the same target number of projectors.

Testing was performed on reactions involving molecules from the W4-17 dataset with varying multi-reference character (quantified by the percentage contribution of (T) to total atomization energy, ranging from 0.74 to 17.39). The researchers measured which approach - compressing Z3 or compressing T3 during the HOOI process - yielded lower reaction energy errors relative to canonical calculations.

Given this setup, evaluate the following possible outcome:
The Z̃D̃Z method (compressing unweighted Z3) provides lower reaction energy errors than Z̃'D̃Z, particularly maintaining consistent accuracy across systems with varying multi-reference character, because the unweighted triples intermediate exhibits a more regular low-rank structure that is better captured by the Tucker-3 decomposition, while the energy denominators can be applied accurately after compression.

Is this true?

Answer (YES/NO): NO